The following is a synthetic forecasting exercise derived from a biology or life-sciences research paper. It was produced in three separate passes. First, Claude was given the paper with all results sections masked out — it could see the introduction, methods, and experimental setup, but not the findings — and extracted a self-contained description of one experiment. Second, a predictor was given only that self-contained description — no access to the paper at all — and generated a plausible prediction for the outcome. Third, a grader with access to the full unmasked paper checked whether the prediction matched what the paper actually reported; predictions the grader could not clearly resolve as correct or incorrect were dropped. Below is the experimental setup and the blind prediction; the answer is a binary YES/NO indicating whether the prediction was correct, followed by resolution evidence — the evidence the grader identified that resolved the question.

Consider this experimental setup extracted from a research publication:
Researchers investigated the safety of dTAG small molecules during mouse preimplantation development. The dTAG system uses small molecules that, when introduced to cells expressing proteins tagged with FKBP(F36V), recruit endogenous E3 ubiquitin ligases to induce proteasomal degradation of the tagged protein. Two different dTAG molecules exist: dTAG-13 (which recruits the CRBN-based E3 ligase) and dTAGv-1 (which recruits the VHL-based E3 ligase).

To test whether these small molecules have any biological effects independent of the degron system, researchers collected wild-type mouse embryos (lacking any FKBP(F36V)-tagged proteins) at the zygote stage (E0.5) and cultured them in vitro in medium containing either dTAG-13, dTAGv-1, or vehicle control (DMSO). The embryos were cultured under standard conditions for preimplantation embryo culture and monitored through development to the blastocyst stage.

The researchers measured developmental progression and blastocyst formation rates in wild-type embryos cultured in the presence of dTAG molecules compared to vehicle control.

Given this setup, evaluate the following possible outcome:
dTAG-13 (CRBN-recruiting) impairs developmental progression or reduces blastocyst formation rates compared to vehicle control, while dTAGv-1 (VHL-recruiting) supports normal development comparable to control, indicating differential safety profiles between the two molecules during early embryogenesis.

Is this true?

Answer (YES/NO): NO